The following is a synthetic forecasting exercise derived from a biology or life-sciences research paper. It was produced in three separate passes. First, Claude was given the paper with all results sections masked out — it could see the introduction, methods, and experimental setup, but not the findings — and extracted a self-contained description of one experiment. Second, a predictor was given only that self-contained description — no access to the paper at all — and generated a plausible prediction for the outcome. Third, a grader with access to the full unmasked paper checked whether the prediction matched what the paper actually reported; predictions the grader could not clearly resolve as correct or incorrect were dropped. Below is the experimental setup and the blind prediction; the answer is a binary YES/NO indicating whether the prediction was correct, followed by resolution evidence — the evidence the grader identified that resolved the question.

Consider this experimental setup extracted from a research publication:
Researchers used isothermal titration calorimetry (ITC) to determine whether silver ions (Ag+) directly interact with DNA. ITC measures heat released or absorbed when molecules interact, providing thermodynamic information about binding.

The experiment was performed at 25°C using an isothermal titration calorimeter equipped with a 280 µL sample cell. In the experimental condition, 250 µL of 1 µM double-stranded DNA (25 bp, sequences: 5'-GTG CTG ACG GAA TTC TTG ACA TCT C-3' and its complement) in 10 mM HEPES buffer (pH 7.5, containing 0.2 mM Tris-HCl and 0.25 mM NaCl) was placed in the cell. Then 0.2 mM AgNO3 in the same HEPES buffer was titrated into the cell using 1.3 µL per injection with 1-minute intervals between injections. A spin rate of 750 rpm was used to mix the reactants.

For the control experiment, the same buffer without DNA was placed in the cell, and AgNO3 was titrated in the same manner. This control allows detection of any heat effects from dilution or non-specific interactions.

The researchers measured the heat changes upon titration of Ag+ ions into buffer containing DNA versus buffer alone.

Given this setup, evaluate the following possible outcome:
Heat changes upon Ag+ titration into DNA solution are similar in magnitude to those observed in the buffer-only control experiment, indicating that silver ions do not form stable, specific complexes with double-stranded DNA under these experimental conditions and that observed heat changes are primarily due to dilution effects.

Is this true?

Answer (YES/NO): NO